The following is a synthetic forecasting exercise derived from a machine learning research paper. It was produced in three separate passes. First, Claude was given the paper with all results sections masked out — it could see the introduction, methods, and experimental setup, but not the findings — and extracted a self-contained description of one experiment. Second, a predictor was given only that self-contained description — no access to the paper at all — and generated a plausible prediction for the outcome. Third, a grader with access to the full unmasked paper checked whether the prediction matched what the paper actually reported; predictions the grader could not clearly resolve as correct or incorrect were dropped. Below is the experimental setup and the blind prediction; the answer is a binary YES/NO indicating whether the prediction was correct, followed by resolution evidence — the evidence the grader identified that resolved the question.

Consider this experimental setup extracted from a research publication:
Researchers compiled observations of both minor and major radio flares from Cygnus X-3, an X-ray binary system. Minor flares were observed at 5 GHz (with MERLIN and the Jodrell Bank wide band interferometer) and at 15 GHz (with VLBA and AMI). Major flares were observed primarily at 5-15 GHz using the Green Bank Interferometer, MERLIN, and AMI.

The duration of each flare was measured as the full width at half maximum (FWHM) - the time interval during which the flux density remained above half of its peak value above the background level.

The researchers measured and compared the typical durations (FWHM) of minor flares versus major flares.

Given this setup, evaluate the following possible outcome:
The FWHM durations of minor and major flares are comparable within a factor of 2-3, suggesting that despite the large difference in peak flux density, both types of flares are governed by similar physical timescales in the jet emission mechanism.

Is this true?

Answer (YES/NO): NO